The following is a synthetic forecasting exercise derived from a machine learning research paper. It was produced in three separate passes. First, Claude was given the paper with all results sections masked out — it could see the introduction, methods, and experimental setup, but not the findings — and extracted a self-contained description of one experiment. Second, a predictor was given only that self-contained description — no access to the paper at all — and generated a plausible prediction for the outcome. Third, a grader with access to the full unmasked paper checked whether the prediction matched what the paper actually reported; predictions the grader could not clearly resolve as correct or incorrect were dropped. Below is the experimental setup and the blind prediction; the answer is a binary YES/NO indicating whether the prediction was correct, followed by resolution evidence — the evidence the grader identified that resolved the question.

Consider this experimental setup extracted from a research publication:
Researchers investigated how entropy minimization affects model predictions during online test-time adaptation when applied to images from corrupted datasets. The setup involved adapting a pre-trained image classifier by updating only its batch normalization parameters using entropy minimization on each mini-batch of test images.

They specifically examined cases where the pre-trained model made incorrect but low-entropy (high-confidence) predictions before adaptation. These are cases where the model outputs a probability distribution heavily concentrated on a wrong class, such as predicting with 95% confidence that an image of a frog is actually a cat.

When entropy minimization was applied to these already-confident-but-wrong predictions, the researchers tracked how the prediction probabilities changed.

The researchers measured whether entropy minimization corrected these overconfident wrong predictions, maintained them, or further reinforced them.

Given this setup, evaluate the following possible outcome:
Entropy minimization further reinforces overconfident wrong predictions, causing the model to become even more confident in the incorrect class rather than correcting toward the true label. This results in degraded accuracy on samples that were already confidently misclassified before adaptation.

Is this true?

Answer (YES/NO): NO